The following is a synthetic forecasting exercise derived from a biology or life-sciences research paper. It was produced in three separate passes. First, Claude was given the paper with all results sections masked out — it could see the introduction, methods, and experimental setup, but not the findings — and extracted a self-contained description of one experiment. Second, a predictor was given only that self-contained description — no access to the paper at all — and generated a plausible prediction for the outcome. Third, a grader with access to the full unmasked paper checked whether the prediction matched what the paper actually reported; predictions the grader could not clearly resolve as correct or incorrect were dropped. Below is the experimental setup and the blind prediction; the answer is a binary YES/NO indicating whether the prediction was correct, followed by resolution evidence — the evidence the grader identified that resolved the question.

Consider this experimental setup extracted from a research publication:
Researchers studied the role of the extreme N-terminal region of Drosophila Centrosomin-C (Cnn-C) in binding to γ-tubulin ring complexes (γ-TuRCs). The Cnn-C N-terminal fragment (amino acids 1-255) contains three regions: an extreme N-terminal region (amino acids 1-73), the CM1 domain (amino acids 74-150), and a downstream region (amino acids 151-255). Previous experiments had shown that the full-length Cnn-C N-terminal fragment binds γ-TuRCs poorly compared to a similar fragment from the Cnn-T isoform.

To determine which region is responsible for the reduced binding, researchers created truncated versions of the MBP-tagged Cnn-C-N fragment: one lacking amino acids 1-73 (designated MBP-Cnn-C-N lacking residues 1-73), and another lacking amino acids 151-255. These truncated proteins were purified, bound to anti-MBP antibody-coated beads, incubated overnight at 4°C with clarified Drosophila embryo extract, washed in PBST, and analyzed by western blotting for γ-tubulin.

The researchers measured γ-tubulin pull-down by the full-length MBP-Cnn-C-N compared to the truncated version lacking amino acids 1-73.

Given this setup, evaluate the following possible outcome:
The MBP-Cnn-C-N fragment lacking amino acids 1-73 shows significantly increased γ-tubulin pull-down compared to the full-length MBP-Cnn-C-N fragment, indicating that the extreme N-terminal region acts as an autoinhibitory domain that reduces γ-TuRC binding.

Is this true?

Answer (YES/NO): YES